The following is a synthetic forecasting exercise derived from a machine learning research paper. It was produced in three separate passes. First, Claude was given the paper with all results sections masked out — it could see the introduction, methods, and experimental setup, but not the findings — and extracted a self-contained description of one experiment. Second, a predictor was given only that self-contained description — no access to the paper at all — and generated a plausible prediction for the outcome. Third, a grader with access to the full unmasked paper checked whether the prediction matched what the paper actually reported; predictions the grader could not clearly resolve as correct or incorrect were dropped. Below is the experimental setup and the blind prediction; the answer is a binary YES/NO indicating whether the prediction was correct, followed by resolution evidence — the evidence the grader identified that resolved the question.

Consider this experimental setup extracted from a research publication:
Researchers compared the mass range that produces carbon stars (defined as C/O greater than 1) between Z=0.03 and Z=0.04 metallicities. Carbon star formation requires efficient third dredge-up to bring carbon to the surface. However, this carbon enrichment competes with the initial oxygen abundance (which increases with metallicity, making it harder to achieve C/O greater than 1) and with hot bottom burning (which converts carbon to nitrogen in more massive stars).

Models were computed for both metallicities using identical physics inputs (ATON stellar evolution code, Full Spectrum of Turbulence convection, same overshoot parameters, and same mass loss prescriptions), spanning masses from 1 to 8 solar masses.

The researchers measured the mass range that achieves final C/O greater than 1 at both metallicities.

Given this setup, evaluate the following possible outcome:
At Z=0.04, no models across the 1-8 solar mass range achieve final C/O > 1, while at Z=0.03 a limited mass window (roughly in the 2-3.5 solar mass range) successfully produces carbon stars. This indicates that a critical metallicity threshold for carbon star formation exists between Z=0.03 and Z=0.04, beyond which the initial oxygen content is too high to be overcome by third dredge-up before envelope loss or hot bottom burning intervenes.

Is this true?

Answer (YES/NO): NO